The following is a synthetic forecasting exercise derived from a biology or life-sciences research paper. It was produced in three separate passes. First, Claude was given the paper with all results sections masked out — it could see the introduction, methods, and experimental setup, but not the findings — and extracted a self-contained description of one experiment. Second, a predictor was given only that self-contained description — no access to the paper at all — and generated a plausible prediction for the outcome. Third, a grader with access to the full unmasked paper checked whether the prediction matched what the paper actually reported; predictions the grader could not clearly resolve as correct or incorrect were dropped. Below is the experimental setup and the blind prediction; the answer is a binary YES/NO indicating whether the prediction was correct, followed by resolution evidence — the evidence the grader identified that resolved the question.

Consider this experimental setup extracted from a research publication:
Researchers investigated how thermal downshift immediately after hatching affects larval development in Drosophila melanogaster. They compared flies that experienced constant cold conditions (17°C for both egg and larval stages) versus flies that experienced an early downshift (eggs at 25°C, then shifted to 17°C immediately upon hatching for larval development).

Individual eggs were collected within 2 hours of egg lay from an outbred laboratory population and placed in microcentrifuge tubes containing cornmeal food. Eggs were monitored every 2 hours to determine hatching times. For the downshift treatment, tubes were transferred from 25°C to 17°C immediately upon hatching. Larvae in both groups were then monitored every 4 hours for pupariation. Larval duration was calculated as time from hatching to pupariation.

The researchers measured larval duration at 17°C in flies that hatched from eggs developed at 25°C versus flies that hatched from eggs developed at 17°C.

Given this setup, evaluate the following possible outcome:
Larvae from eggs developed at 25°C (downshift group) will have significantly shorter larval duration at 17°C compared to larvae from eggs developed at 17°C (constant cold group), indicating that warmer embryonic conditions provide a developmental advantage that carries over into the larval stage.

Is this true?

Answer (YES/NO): YES